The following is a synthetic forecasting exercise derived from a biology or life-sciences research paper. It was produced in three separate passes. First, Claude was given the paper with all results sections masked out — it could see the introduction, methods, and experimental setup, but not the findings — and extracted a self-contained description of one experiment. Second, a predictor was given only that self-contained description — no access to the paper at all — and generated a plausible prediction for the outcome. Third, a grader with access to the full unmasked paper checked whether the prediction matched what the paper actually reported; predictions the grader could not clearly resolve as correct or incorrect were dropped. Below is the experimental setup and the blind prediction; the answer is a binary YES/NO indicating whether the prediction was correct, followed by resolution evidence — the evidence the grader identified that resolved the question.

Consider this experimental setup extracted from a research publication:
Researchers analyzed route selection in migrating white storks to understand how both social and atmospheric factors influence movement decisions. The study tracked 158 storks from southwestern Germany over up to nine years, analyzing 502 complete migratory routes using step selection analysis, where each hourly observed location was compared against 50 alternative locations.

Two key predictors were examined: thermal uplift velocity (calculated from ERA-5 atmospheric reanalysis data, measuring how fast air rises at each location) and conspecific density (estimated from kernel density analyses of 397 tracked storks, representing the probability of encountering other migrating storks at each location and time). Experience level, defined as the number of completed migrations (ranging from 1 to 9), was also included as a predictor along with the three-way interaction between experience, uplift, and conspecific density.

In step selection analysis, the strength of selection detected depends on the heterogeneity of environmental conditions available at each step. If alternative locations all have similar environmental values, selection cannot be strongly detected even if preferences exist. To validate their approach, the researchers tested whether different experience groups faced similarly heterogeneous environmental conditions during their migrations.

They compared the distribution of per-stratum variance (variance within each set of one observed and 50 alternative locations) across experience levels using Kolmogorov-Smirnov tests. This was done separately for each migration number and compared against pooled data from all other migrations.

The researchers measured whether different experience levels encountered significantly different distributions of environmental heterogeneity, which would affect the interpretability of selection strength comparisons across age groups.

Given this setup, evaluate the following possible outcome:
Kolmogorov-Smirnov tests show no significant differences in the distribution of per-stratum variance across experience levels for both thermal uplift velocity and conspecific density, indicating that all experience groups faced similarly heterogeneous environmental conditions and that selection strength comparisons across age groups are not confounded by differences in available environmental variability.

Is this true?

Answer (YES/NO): NO